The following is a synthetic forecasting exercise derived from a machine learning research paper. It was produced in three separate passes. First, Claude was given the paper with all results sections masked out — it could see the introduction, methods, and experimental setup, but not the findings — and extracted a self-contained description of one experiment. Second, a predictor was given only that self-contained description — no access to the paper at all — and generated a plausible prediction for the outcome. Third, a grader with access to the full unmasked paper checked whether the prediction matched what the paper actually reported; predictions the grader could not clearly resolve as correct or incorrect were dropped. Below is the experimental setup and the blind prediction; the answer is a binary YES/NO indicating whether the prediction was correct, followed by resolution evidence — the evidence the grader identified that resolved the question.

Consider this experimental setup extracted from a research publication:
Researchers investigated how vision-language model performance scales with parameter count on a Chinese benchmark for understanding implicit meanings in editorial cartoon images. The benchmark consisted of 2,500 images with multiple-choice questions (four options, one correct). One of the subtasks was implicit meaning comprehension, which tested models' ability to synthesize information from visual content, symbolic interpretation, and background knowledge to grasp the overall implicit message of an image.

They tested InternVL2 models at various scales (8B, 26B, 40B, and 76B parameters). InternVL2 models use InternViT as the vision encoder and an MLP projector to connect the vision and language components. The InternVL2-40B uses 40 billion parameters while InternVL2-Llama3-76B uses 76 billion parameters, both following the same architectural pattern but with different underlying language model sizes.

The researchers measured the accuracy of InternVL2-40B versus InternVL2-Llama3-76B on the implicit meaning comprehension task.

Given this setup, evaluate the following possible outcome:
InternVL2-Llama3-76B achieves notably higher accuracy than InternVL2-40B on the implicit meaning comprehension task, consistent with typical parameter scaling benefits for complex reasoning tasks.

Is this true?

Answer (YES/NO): NO